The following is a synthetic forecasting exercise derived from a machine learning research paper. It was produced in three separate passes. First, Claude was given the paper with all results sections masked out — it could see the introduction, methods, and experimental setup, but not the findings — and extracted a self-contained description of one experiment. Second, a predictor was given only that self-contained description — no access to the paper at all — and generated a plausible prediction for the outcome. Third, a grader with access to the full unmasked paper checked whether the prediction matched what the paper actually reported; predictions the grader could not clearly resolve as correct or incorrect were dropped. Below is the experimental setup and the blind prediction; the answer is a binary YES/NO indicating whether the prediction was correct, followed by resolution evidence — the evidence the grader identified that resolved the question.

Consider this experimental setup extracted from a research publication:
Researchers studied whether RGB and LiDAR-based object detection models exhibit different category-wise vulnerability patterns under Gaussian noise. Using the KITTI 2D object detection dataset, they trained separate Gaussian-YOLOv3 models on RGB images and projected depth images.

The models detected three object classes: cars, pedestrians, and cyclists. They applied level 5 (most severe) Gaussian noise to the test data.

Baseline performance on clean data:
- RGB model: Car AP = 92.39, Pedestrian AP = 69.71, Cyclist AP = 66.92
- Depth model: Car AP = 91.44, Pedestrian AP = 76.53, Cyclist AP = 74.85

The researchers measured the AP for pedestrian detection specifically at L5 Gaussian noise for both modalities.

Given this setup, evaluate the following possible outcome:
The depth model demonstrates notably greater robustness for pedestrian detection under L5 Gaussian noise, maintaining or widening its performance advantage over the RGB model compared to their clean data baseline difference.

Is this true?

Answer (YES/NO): NO